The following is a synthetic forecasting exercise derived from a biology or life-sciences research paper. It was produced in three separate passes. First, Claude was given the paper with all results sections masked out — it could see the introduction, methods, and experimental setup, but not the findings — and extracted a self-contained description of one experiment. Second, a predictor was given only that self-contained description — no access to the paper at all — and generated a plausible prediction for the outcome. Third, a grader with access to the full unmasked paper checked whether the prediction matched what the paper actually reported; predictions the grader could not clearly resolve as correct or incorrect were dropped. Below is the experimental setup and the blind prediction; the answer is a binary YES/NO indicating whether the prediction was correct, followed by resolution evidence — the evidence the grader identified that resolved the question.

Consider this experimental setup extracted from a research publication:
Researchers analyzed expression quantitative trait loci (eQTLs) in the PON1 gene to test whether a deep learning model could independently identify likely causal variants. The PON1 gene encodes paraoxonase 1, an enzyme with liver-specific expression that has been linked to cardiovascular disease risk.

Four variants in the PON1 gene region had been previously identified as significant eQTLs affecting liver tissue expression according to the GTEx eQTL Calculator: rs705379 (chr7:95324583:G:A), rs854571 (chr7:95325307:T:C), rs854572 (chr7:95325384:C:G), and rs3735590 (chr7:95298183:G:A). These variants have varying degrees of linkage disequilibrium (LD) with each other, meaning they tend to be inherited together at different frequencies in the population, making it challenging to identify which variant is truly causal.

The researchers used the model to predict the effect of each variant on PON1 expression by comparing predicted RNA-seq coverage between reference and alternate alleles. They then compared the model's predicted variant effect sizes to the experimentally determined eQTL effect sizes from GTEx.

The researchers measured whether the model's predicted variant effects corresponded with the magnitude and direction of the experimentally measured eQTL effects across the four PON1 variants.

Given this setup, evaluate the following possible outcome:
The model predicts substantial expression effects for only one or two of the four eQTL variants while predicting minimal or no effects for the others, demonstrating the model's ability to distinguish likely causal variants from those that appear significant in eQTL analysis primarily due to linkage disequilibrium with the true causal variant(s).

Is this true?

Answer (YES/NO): NO